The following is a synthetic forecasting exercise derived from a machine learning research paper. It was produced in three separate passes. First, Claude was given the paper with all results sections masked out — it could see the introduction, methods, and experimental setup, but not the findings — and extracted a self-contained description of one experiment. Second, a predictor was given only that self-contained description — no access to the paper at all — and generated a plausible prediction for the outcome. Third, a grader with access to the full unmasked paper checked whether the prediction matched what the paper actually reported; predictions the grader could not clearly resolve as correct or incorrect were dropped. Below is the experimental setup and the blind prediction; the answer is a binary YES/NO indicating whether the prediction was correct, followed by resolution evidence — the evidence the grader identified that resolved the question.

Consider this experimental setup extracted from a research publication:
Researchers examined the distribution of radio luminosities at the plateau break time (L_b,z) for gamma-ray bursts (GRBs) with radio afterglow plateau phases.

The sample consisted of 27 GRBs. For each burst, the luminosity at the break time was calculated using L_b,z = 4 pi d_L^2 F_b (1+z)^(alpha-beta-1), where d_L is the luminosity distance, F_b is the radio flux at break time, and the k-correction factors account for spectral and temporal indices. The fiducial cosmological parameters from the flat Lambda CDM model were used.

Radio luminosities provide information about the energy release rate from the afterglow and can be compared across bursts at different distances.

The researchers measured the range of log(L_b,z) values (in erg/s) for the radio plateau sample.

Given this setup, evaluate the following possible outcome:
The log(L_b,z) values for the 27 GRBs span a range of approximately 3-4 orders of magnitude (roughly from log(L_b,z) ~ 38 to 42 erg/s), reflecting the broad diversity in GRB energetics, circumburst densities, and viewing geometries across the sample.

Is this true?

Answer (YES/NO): NO